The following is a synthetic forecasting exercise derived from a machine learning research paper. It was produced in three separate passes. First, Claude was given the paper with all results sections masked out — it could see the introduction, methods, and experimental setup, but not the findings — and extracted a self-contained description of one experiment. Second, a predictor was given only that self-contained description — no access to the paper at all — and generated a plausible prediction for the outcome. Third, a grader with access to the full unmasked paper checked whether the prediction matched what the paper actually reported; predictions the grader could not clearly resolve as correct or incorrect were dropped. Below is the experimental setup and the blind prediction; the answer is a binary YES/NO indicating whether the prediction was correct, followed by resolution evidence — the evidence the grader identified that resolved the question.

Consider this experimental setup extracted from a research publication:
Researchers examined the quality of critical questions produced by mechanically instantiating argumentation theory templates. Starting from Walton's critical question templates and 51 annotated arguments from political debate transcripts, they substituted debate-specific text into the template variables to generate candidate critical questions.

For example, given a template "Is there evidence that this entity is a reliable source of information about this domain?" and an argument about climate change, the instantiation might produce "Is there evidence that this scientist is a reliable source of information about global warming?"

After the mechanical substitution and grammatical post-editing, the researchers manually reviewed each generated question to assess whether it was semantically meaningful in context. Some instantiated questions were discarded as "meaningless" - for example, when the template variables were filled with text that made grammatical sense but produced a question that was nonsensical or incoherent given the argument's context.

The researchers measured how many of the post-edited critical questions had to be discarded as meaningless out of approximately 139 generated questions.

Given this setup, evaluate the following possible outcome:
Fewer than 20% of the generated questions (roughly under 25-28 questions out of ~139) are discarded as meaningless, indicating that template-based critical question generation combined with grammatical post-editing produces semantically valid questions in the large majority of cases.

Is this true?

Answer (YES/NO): YES